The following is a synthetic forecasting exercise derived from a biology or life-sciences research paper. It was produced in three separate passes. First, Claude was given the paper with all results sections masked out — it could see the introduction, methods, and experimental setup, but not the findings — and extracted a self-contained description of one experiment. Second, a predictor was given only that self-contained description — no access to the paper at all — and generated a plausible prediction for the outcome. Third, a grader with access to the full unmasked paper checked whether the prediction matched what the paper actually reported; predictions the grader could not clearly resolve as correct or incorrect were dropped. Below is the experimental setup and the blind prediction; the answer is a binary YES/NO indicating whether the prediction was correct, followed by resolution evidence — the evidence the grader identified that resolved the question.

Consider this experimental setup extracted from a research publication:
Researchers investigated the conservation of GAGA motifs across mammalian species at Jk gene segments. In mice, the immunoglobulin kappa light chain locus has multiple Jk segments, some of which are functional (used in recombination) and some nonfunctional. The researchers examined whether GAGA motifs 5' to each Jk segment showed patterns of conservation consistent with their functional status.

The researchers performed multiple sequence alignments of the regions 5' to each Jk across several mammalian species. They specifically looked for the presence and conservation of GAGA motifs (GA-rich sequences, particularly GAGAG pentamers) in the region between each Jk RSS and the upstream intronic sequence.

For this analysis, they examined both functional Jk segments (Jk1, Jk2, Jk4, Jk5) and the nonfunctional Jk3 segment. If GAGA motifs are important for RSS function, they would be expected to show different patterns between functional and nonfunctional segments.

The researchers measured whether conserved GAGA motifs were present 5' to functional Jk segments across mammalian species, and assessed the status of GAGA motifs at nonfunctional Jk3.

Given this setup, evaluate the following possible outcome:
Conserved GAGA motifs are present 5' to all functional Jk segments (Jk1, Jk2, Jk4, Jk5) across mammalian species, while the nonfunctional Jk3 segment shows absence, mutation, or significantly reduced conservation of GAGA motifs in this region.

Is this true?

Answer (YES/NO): YES